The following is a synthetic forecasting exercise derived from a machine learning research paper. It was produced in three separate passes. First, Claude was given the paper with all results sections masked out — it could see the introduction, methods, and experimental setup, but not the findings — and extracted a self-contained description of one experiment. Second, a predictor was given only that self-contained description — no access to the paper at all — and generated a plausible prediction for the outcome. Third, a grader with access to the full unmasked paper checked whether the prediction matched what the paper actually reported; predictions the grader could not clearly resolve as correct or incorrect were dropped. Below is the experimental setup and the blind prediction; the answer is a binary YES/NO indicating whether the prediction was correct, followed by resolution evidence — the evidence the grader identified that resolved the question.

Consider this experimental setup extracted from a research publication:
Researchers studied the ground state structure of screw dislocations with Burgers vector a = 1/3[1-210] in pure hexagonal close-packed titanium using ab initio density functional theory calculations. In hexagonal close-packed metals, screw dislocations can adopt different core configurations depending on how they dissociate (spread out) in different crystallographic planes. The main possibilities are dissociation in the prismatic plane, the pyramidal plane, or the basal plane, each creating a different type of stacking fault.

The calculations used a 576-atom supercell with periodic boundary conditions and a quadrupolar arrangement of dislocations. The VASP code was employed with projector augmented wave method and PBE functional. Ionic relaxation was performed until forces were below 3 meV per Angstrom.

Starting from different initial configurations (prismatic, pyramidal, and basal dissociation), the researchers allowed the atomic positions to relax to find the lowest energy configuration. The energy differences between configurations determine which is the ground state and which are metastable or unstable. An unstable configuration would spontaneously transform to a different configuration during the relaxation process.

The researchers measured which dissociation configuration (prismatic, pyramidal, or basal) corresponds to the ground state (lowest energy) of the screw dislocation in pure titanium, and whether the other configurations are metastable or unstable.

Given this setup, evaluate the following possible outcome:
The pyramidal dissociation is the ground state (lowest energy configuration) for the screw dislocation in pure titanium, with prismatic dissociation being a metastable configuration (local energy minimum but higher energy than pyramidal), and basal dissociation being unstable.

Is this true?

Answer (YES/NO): YES